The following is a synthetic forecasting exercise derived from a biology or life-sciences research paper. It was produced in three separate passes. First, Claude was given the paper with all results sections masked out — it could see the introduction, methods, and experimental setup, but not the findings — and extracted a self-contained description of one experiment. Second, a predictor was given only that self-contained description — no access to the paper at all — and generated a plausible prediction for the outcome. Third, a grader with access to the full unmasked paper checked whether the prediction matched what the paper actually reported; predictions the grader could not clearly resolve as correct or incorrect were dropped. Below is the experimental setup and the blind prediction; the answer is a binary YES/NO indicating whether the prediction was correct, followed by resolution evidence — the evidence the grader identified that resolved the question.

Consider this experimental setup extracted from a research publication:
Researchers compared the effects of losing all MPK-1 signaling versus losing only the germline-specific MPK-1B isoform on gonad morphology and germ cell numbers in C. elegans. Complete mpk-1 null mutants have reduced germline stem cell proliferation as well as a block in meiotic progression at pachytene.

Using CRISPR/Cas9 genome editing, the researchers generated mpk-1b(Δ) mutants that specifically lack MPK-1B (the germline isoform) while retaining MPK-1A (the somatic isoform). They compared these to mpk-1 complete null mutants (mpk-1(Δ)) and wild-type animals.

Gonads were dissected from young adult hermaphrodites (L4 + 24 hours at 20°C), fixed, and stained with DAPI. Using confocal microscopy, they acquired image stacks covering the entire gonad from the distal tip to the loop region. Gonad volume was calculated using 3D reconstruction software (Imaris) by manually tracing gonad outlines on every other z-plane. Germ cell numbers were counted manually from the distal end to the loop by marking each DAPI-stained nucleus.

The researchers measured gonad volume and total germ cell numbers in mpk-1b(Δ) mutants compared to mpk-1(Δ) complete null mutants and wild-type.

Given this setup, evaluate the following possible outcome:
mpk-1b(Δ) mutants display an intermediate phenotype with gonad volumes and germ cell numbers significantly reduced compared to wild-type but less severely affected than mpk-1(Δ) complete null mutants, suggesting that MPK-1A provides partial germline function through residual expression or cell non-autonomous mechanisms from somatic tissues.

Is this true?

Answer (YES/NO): NO